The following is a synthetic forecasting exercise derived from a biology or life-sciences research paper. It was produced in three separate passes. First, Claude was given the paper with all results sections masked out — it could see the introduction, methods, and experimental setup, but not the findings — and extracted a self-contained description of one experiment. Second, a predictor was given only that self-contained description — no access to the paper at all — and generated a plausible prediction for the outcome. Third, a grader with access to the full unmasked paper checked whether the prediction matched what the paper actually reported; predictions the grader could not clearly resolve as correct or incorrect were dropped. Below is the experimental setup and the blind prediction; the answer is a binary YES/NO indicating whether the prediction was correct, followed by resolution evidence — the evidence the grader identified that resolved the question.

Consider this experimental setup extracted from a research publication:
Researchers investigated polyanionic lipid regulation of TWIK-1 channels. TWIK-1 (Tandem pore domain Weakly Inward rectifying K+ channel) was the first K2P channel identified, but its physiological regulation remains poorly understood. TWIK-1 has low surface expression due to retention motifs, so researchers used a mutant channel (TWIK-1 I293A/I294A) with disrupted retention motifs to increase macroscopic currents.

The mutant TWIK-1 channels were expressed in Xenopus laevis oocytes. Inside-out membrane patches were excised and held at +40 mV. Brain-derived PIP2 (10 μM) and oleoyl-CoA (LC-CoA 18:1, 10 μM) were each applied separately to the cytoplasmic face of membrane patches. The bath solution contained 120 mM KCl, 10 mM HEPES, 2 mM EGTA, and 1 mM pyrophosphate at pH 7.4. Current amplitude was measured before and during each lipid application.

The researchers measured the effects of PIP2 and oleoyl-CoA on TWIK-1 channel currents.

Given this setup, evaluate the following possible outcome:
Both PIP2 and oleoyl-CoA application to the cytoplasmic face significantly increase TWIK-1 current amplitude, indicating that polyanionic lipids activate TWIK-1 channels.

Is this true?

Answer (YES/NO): NO